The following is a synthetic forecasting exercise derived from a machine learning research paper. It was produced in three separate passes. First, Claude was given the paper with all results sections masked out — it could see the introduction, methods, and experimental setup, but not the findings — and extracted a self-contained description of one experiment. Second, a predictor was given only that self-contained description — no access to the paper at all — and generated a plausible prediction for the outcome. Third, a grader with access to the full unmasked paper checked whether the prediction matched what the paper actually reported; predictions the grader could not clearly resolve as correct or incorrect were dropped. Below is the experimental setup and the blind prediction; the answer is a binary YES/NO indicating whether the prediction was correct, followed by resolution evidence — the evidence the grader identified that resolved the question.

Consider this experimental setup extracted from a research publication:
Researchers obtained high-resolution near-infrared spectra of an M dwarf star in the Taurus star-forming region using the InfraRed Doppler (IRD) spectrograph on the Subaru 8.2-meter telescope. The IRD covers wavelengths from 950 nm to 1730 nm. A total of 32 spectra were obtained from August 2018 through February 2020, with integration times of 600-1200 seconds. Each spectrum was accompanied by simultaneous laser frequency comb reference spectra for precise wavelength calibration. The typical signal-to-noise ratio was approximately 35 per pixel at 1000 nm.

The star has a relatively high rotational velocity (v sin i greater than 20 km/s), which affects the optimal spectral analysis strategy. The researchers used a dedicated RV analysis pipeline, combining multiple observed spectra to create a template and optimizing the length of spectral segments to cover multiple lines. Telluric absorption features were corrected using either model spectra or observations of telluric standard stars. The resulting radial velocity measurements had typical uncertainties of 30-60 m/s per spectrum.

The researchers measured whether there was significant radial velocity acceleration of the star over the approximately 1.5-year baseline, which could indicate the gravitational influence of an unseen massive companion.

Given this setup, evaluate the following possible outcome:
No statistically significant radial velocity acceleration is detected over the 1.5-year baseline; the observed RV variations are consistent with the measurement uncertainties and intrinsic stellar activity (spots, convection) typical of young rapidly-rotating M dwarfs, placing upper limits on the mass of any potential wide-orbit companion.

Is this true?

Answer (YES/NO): YES